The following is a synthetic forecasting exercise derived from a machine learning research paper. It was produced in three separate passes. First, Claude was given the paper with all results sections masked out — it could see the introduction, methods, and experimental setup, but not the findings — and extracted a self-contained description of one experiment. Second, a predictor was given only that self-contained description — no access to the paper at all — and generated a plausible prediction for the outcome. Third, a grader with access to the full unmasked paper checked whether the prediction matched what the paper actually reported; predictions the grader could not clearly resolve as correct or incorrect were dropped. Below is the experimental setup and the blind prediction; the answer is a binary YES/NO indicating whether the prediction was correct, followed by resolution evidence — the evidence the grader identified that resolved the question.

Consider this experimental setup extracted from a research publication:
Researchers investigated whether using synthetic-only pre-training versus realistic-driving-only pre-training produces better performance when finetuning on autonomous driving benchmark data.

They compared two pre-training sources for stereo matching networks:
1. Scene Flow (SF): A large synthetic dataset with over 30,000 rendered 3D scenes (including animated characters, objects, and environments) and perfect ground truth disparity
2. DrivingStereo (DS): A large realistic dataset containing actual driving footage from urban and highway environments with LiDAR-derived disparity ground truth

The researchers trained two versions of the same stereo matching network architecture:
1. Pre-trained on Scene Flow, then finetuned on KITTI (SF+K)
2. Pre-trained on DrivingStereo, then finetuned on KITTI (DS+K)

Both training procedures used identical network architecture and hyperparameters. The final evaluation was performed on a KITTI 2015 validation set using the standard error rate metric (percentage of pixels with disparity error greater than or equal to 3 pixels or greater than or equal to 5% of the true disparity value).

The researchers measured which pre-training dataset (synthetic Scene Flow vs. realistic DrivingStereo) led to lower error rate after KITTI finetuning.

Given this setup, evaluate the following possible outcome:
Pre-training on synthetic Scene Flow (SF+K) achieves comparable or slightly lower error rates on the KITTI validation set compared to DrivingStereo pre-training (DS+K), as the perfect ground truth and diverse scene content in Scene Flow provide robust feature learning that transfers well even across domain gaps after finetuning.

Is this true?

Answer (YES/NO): NO